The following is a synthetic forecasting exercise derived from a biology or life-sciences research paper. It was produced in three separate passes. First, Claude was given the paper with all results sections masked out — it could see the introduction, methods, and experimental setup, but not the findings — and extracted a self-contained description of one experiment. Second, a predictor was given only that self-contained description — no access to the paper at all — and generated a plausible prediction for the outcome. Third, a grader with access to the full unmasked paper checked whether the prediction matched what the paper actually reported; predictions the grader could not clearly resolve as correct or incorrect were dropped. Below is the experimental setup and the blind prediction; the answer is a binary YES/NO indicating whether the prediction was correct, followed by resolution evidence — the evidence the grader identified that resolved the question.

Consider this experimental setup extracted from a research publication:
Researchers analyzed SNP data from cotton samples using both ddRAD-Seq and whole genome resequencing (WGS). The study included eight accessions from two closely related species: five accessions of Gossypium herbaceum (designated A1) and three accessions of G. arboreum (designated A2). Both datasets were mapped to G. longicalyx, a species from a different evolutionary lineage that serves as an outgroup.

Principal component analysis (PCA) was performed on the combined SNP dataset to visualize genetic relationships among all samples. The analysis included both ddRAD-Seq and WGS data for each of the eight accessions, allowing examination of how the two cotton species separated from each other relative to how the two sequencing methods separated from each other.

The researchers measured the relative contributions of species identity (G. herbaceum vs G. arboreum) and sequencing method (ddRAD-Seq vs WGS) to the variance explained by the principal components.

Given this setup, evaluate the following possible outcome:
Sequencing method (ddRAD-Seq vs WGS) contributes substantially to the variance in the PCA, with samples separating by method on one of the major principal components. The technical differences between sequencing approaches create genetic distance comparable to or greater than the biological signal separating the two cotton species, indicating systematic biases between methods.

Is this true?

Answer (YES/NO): NO